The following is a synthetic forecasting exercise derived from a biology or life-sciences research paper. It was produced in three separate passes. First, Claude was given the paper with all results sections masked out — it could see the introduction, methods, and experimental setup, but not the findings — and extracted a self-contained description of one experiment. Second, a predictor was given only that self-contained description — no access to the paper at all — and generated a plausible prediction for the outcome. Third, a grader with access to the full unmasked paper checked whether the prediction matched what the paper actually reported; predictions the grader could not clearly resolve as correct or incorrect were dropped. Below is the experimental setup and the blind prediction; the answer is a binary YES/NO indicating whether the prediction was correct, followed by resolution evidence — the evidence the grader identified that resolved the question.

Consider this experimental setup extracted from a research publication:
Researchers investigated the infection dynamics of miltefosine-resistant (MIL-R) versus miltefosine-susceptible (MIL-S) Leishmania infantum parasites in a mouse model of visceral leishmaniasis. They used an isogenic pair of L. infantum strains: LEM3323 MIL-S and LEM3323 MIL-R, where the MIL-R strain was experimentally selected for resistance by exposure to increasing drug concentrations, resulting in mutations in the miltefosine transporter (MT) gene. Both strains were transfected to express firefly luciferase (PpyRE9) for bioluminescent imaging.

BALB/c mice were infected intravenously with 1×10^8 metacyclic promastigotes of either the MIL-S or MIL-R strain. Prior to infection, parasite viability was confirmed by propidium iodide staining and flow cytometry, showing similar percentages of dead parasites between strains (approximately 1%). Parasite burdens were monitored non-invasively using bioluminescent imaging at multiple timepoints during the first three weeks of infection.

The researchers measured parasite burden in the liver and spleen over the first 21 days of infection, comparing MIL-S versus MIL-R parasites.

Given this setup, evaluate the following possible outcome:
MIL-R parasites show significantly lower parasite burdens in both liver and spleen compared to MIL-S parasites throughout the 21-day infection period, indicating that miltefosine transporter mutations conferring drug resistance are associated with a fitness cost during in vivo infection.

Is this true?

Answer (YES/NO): NO